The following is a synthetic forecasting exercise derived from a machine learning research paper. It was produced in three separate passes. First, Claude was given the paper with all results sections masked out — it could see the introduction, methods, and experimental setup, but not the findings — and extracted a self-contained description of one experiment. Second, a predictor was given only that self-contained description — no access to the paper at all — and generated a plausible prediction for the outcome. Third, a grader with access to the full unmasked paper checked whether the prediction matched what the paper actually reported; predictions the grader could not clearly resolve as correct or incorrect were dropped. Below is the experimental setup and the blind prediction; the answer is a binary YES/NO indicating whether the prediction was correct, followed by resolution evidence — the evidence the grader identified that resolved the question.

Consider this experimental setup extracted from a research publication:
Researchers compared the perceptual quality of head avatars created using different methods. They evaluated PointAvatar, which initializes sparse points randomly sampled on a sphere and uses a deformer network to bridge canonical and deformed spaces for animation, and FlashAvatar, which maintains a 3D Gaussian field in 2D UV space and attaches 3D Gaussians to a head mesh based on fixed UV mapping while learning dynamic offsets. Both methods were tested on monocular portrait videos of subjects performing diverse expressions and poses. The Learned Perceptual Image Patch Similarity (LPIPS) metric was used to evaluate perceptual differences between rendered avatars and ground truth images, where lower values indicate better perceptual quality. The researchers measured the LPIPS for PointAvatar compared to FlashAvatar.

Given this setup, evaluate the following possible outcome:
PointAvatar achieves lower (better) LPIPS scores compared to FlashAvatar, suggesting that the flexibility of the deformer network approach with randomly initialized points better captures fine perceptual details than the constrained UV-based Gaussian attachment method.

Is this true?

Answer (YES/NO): NO